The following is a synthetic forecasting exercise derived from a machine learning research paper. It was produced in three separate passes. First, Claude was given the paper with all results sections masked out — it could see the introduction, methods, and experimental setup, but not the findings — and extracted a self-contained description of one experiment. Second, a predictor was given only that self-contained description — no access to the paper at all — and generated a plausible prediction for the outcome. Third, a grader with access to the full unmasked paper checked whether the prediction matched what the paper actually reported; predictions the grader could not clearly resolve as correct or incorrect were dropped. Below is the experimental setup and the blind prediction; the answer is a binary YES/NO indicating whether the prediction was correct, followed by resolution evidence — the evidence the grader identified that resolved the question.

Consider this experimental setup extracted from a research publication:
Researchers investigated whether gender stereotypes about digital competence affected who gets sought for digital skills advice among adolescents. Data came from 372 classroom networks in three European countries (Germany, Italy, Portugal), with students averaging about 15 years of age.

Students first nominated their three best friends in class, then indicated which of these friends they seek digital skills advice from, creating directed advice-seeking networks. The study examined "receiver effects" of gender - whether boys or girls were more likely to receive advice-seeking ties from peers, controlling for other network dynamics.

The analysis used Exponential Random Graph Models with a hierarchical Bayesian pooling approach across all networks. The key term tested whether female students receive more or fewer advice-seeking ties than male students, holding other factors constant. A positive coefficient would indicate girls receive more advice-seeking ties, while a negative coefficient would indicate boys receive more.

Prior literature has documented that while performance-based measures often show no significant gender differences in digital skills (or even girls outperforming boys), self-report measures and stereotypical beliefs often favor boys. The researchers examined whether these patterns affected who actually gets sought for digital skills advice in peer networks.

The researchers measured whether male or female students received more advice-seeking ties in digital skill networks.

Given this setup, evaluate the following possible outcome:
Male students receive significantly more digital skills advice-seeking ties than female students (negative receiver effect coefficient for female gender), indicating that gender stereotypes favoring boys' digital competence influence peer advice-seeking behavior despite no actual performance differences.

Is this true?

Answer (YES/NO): NO